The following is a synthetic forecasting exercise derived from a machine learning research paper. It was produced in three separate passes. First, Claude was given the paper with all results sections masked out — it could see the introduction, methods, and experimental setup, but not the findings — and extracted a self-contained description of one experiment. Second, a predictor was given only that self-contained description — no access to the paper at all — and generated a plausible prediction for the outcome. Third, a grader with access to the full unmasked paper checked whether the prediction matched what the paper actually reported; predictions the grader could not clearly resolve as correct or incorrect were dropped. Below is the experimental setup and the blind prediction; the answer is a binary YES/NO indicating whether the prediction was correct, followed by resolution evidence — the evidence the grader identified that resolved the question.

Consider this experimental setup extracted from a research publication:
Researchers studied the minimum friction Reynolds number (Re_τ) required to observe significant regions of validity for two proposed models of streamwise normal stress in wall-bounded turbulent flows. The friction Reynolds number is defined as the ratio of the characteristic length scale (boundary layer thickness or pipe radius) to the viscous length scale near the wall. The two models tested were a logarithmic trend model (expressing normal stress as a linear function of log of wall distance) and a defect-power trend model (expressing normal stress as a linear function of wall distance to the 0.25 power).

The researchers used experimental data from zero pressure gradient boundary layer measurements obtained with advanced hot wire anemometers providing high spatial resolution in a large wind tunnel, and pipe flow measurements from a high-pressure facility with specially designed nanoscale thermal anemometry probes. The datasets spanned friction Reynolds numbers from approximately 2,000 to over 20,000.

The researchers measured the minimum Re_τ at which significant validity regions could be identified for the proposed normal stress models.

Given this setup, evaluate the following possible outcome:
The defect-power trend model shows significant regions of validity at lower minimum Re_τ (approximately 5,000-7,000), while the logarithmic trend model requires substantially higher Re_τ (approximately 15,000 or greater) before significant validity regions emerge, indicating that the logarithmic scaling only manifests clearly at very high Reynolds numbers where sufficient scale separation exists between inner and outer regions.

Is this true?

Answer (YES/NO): NO